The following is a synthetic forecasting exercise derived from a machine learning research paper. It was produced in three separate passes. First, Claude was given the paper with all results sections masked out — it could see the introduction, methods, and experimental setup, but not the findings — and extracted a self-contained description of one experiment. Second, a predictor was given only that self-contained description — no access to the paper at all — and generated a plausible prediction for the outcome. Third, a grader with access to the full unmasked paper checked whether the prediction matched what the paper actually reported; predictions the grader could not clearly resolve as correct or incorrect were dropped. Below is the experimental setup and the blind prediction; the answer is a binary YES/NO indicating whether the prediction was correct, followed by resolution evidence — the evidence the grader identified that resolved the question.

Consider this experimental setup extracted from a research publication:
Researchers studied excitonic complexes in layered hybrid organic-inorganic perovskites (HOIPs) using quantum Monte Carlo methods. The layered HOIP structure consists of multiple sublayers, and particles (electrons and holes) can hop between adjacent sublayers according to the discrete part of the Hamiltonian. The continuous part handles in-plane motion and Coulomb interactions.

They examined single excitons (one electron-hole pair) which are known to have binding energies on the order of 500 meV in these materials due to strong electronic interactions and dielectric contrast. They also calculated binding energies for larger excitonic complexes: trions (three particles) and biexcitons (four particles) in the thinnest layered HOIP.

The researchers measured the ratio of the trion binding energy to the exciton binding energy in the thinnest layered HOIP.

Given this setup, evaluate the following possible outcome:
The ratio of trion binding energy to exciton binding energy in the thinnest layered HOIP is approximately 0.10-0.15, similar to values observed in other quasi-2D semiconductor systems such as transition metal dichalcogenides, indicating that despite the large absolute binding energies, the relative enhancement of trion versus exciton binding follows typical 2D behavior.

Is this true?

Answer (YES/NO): NO